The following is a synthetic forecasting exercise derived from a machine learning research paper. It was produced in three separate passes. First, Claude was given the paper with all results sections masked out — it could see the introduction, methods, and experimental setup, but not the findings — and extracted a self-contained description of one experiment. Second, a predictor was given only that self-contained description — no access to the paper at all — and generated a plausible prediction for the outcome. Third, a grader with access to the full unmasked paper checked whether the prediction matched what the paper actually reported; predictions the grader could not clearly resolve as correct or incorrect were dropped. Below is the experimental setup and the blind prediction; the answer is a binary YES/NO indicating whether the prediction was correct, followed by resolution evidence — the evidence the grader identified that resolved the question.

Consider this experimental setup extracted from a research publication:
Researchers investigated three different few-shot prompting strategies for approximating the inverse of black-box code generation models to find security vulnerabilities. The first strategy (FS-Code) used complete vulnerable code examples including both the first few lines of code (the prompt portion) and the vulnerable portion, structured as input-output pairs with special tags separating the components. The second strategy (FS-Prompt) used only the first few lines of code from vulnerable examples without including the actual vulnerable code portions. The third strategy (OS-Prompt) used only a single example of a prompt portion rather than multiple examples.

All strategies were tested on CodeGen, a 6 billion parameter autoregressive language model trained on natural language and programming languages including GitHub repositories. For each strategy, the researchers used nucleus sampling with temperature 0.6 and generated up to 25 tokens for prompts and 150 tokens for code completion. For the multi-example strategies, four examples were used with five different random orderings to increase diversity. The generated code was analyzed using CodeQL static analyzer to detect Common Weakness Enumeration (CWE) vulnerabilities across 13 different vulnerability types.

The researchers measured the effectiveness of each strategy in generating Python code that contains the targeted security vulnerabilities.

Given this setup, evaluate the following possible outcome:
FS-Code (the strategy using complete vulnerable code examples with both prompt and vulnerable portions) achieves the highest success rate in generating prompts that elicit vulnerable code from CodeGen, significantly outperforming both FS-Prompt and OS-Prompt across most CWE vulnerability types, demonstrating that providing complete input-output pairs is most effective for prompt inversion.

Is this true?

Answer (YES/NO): YES